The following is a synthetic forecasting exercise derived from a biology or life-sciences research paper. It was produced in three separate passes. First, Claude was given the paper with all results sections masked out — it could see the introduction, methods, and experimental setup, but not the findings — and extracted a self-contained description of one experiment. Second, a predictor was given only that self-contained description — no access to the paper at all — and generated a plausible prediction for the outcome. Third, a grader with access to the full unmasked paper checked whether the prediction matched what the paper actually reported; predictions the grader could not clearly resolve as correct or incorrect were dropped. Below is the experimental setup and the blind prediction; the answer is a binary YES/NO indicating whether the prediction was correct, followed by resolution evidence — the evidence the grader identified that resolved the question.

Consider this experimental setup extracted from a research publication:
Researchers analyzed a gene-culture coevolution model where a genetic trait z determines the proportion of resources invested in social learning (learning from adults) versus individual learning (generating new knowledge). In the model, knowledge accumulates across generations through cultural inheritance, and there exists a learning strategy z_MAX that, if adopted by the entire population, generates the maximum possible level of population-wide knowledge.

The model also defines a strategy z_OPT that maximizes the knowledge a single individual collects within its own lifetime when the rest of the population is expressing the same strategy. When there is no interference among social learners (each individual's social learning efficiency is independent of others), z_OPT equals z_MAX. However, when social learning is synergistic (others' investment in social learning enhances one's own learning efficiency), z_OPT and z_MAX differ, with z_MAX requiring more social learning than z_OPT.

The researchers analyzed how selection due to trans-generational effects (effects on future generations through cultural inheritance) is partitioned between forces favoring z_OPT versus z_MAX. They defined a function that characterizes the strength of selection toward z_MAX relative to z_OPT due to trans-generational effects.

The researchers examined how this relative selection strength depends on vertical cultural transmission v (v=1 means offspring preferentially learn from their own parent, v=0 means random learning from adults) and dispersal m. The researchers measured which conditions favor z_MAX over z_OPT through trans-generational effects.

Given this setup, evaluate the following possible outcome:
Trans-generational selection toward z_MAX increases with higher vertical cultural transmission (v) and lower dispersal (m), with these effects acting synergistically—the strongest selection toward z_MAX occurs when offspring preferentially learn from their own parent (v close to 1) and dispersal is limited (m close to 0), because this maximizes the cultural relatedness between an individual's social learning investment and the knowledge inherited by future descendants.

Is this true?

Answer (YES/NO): NO